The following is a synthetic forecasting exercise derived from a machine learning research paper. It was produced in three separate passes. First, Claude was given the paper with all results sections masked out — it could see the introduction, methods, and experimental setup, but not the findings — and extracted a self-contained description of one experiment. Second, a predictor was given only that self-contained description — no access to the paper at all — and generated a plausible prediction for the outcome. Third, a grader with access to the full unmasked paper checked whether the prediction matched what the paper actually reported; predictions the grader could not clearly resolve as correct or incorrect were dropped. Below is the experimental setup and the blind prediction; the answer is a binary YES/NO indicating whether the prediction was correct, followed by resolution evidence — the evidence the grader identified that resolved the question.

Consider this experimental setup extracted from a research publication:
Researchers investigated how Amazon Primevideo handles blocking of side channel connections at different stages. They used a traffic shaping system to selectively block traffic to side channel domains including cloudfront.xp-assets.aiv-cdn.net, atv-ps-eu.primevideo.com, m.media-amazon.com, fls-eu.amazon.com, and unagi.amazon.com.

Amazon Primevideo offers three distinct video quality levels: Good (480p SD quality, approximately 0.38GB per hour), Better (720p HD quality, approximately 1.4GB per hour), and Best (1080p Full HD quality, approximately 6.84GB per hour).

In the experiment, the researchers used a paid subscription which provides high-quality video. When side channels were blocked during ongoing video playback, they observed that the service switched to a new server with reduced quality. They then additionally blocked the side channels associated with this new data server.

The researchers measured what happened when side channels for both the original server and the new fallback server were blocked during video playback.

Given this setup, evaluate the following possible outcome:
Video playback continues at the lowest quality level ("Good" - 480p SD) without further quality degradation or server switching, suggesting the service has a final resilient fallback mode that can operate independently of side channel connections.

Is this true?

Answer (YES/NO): NO